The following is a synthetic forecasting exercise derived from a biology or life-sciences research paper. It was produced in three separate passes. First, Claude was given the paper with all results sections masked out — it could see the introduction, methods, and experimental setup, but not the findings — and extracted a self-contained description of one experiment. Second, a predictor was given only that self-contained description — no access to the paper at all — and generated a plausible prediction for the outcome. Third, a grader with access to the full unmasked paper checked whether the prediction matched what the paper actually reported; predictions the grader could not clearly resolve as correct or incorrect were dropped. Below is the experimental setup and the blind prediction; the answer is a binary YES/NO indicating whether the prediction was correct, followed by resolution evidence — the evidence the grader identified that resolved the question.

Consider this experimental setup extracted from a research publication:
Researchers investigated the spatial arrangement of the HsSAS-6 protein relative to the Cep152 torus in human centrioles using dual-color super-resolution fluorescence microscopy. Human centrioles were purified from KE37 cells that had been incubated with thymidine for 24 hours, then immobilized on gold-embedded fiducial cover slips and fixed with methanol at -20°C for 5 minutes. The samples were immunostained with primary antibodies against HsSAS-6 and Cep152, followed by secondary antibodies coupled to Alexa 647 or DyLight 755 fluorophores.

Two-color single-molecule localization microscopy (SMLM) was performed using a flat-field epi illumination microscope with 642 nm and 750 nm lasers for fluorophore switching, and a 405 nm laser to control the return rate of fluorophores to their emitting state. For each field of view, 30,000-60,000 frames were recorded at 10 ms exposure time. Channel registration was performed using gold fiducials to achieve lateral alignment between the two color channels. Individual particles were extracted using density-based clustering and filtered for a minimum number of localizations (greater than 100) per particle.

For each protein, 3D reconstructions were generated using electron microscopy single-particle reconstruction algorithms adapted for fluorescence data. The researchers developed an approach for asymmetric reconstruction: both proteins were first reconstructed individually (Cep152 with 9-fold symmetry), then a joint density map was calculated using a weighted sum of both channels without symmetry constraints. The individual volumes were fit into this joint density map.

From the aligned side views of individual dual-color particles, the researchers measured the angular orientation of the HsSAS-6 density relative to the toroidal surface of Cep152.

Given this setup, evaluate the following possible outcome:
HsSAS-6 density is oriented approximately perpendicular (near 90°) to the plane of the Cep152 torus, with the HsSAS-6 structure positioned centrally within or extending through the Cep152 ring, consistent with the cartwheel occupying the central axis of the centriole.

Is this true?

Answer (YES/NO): NO